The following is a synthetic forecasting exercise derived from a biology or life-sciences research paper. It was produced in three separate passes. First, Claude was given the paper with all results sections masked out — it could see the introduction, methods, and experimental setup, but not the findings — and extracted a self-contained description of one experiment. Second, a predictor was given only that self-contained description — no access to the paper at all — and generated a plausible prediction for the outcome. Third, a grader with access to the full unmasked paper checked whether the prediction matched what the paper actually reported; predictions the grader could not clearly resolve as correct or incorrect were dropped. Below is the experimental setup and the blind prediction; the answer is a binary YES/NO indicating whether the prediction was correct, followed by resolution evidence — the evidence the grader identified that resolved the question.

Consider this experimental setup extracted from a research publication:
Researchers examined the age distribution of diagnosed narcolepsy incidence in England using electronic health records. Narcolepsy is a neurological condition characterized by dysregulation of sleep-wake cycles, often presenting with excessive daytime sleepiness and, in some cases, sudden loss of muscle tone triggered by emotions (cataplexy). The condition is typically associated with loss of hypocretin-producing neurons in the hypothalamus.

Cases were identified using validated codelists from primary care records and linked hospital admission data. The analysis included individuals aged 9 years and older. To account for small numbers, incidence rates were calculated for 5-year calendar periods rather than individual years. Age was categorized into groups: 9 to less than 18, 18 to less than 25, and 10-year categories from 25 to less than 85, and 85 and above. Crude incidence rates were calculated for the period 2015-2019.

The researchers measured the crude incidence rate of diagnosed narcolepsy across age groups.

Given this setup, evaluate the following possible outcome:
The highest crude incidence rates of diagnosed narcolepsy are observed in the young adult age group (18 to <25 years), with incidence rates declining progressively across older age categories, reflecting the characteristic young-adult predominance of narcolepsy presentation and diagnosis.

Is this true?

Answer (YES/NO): YES